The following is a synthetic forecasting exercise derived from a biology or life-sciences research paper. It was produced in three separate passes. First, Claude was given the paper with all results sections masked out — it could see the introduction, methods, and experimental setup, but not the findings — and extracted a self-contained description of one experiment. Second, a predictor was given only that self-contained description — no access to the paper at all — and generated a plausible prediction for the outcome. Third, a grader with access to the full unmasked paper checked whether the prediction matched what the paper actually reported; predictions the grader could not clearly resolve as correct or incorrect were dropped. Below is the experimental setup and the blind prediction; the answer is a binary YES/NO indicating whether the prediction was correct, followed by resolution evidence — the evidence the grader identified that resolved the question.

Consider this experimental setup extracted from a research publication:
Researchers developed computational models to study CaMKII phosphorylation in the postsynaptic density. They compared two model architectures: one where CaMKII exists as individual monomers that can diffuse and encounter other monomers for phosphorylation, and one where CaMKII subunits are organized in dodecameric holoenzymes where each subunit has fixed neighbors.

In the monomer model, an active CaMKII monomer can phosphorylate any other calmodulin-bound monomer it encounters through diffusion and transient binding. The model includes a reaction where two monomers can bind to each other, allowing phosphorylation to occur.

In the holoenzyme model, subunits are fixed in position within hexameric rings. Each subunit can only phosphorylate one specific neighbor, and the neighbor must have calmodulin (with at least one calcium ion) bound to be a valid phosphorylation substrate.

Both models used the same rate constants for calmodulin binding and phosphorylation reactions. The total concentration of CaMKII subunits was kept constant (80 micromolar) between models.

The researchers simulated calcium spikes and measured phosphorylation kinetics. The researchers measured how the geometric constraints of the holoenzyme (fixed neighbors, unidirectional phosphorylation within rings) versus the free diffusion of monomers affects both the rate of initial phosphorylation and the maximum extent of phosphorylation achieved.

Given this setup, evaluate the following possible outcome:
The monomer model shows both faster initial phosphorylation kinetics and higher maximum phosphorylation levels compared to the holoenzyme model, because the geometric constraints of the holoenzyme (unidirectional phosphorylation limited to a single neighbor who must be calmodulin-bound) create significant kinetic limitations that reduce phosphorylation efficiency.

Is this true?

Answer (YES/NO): NO